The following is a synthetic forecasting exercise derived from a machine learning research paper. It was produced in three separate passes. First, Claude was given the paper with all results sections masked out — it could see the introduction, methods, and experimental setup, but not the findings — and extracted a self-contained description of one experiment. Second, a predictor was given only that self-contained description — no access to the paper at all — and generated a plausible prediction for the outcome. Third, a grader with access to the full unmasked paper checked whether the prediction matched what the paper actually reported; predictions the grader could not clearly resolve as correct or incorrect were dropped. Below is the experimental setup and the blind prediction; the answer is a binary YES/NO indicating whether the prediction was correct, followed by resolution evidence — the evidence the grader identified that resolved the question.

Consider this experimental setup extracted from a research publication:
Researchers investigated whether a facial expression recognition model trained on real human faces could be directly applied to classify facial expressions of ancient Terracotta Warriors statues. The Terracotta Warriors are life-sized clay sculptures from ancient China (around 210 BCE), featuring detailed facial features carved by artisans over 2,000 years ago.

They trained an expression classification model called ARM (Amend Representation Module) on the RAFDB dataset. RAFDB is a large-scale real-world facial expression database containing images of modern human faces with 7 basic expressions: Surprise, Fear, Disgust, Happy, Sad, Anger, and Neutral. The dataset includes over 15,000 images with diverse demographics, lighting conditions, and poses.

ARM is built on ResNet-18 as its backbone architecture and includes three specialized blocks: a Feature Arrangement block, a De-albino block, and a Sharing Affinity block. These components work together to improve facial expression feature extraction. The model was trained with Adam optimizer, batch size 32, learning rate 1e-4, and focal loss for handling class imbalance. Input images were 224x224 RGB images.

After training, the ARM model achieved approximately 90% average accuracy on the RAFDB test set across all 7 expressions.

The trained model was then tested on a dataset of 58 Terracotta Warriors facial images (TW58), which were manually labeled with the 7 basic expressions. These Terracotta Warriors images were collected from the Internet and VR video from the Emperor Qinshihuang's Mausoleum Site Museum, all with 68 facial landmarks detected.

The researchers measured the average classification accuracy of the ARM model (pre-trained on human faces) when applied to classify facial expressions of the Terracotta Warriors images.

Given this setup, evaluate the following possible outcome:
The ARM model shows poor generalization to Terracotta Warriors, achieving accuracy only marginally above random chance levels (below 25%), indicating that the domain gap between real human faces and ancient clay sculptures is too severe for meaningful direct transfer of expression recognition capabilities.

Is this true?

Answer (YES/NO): YES